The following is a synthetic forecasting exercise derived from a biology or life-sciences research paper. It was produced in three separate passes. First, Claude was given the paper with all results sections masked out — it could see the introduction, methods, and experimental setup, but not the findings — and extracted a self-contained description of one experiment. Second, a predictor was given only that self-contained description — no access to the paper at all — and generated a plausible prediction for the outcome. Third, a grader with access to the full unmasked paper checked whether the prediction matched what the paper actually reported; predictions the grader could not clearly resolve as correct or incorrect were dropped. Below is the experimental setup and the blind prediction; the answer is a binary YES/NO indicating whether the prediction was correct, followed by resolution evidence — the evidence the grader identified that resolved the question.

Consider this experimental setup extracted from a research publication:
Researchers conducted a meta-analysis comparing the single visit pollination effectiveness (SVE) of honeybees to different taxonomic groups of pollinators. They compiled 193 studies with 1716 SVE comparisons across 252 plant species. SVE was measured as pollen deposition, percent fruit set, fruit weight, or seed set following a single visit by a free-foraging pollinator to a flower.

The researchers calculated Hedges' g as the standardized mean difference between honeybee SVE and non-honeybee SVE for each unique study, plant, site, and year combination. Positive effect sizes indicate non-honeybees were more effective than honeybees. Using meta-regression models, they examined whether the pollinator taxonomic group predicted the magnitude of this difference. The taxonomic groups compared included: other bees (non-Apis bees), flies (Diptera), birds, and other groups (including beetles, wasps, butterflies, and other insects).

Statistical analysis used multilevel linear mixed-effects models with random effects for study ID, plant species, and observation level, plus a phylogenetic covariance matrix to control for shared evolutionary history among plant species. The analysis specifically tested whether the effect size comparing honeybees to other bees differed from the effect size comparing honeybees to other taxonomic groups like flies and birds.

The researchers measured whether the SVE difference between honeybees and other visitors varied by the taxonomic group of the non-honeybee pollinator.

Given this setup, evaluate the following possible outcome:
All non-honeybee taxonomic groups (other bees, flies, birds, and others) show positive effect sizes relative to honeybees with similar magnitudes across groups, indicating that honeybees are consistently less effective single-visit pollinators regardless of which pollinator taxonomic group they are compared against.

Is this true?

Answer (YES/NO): NO